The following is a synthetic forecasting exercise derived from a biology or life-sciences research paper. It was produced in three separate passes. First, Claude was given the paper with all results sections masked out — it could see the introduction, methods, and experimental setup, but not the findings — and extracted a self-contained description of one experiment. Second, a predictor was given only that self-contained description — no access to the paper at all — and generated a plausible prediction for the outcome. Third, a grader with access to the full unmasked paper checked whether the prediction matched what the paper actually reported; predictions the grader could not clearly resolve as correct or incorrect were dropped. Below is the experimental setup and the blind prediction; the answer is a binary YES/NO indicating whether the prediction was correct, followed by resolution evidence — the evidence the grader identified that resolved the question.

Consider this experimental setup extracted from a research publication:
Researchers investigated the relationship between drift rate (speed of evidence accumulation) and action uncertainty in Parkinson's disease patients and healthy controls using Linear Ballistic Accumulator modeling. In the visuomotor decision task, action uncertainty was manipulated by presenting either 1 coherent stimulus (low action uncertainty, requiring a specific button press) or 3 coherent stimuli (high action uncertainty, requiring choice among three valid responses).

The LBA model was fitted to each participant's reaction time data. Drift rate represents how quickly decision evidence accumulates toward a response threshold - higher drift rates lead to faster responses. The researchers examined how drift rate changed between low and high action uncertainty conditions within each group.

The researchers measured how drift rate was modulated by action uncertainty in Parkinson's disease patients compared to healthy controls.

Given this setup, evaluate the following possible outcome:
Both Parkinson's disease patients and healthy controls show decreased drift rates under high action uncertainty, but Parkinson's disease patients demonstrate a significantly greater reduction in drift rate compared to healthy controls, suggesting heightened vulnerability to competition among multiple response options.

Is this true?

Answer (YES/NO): NO